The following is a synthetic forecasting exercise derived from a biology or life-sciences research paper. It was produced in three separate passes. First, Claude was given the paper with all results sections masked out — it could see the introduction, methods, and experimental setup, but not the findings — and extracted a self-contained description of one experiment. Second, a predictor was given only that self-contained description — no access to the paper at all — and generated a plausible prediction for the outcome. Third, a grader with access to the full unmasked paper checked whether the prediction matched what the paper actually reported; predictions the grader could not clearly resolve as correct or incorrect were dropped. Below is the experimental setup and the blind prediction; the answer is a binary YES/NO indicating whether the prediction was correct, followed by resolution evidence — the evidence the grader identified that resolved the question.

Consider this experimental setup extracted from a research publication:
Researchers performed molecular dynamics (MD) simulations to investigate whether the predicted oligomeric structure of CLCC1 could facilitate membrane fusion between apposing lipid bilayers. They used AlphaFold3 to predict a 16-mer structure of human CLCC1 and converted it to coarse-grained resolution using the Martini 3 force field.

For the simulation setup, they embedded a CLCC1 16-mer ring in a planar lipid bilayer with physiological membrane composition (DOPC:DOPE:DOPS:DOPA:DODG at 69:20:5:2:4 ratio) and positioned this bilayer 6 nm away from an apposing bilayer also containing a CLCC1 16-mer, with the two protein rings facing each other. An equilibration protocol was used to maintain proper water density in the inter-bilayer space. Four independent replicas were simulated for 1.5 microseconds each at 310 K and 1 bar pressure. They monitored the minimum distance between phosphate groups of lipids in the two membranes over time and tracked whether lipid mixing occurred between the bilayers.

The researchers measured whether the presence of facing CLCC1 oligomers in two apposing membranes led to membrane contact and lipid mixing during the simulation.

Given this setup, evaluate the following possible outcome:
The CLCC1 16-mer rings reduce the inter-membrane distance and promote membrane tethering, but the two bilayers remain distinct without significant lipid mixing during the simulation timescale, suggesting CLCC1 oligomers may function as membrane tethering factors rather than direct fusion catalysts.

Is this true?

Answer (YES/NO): NO